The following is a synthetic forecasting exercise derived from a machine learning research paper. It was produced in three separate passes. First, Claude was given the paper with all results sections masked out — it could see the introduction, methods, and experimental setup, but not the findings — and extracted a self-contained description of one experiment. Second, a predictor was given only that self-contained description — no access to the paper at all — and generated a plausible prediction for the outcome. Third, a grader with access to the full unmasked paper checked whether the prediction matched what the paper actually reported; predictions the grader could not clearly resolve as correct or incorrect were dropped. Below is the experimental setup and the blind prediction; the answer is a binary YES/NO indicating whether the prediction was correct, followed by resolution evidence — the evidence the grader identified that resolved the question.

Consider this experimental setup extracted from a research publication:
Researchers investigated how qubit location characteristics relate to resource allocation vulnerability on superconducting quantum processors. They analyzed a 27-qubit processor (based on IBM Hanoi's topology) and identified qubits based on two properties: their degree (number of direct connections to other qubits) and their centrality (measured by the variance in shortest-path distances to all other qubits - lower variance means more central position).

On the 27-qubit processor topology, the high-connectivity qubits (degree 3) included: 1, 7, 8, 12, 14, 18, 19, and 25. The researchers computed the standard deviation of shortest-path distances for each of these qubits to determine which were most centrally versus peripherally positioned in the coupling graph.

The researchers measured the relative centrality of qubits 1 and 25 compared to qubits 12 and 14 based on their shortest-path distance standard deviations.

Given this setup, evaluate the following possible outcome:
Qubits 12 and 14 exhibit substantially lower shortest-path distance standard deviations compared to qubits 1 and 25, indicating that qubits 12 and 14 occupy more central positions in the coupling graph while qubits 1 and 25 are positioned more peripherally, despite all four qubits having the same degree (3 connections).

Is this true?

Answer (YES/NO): YES